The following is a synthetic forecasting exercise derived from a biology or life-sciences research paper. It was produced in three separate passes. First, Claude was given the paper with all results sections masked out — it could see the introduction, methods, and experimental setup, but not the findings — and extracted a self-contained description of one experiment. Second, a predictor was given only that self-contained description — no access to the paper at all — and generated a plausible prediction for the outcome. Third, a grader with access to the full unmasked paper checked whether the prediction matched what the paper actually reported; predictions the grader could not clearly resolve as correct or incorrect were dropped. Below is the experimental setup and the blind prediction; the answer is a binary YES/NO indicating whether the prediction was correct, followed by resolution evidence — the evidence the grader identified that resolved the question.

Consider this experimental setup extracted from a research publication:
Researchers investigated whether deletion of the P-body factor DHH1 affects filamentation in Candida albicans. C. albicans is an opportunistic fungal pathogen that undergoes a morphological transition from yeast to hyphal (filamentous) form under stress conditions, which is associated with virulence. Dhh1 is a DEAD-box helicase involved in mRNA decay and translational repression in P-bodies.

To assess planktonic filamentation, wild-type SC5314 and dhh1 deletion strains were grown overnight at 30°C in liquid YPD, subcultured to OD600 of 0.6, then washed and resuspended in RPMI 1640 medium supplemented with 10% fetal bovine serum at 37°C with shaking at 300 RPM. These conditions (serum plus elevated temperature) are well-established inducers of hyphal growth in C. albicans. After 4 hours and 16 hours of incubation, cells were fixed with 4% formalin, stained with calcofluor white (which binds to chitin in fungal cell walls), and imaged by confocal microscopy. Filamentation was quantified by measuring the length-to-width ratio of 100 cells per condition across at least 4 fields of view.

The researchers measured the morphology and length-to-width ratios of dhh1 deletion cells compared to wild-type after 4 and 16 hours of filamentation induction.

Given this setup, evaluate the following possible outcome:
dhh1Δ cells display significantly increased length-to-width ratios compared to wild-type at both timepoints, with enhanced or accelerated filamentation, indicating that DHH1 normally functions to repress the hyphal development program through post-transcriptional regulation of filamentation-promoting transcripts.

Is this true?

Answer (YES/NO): NO